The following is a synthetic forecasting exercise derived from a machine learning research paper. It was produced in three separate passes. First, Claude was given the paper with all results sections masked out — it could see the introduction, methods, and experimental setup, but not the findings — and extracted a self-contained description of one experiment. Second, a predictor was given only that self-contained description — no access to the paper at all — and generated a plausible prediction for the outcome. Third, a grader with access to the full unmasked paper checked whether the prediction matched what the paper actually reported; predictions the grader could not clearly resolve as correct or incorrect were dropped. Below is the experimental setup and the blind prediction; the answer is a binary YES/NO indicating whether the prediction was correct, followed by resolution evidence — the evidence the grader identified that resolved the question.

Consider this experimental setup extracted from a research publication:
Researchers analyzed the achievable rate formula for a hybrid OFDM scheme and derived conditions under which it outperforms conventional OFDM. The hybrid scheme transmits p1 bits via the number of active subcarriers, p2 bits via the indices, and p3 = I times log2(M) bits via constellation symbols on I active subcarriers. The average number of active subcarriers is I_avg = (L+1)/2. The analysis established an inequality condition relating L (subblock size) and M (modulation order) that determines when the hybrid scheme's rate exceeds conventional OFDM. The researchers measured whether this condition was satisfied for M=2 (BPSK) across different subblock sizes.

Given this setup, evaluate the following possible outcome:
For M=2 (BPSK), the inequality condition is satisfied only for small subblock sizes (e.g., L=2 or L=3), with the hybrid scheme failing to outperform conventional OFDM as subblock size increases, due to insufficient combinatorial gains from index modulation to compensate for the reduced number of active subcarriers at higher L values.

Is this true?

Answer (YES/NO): NO